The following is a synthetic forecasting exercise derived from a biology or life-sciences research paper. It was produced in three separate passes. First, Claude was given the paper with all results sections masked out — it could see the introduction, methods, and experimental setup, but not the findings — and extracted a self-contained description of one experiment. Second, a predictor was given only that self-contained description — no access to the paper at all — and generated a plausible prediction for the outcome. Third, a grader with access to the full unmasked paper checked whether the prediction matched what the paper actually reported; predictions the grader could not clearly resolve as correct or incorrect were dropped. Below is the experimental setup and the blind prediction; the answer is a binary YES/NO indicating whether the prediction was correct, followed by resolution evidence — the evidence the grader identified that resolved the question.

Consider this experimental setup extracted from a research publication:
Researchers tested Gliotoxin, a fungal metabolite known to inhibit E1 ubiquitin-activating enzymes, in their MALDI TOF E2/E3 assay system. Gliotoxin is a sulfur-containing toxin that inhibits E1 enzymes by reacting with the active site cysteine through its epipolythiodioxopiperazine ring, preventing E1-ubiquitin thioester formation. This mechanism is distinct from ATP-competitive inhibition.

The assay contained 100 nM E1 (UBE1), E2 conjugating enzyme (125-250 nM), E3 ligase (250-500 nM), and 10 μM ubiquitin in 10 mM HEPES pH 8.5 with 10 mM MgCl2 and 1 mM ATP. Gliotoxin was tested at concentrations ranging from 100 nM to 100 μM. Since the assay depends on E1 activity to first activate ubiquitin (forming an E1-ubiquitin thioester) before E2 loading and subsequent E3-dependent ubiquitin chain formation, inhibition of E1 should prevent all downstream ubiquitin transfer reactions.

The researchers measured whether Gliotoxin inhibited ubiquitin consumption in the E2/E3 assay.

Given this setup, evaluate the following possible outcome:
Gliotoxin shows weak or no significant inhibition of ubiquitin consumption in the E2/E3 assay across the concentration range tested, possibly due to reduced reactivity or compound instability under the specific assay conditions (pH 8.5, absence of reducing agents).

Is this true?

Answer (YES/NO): NO